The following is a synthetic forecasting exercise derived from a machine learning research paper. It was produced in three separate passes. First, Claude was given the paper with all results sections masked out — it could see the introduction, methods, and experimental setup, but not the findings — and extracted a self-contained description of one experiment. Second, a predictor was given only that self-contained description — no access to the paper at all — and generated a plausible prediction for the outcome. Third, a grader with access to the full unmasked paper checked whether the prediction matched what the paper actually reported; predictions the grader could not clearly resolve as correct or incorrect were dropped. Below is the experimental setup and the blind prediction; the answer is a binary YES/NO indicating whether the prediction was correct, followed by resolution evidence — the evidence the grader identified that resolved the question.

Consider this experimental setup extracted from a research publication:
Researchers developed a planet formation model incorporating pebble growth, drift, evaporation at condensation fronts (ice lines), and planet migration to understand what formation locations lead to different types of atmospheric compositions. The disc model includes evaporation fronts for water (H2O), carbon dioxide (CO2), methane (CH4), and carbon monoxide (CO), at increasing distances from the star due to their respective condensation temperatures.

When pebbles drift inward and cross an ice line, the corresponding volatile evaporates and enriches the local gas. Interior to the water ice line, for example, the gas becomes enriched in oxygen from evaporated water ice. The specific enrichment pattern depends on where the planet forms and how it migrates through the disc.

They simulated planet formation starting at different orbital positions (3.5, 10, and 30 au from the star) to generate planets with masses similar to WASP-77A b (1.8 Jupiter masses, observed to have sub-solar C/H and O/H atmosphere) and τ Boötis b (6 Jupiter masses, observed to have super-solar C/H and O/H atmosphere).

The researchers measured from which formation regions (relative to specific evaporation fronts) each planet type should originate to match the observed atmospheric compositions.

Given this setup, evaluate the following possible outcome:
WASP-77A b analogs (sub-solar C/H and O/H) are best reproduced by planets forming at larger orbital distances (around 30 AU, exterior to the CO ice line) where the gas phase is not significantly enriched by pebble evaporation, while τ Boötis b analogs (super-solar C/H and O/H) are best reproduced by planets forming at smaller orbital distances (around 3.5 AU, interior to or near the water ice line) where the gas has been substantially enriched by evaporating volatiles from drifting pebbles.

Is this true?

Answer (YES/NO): NO